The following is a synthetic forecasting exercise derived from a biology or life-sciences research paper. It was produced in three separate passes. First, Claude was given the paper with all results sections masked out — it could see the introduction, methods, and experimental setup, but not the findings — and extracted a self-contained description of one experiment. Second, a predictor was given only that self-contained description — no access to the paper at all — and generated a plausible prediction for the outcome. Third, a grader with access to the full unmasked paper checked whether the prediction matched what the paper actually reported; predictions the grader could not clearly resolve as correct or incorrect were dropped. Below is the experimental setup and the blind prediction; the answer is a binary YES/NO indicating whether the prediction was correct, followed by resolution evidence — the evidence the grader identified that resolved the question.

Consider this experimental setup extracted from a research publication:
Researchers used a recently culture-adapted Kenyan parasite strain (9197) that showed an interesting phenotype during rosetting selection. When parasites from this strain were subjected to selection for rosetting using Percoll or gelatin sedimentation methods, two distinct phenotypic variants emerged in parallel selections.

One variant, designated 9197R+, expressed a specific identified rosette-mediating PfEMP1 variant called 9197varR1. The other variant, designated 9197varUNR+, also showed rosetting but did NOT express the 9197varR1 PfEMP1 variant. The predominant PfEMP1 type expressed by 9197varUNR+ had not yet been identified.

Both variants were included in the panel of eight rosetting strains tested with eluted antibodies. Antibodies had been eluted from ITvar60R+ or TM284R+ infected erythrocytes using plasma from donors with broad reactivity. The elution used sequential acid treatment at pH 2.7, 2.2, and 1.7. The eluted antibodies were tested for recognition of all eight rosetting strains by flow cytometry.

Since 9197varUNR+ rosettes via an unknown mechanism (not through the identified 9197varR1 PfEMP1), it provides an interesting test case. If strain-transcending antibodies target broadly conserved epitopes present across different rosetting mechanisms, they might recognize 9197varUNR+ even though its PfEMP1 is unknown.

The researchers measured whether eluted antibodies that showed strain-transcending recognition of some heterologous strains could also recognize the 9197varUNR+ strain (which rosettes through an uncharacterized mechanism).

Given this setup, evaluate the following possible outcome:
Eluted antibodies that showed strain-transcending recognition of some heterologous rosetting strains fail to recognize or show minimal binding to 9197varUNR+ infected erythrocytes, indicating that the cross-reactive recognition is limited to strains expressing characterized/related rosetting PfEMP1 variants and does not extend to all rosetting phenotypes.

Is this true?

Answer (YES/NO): NO